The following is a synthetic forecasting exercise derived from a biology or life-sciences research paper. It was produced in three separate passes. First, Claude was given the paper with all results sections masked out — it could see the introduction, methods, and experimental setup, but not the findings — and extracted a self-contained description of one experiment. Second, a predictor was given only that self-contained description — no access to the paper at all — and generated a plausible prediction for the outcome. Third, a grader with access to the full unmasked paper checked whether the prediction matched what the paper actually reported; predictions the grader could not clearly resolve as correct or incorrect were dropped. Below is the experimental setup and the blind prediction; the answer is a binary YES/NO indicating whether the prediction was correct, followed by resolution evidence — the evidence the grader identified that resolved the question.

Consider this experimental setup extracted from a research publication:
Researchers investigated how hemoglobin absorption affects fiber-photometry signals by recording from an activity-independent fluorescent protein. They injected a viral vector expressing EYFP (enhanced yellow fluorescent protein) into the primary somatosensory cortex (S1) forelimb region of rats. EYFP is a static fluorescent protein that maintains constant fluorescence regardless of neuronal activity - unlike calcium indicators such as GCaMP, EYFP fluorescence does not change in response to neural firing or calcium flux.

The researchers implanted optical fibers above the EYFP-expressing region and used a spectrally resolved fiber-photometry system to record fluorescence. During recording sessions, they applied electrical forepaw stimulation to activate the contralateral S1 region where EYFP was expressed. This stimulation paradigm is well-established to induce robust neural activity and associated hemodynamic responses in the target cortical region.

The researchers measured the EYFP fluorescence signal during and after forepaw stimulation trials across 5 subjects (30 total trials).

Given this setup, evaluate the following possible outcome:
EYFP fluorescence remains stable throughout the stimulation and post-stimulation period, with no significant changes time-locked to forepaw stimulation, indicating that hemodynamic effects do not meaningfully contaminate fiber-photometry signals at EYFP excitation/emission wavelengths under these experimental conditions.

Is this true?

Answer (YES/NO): NO